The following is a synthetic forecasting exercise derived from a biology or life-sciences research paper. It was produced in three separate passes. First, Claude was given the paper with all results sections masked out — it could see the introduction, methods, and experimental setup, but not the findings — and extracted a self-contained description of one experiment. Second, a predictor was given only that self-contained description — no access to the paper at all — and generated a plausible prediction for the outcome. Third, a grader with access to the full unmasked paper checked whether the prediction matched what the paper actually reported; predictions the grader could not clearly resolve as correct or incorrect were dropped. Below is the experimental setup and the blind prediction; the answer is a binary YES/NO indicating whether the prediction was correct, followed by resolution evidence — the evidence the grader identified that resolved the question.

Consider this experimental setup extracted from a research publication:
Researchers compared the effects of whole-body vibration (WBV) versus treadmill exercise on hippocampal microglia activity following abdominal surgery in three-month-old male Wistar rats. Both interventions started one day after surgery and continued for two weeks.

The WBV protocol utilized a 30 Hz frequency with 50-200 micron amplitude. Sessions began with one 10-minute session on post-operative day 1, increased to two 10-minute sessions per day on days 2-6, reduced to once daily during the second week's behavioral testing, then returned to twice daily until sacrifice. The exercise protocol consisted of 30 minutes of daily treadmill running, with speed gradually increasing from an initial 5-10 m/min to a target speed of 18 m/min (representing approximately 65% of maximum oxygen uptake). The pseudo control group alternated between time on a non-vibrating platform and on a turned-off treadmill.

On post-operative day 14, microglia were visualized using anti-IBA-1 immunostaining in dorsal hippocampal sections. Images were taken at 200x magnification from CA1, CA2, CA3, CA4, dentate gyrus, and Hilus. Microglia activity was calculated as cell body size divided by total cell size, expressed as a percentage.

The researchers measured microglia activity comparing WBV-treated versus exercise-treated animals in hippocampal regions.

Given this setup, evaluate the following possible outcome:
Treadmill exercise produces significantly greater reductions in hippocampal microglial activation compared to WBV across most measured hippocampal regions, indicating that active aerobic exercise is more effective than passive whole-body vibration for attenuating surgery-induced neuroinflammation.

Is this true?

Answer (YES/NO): NO